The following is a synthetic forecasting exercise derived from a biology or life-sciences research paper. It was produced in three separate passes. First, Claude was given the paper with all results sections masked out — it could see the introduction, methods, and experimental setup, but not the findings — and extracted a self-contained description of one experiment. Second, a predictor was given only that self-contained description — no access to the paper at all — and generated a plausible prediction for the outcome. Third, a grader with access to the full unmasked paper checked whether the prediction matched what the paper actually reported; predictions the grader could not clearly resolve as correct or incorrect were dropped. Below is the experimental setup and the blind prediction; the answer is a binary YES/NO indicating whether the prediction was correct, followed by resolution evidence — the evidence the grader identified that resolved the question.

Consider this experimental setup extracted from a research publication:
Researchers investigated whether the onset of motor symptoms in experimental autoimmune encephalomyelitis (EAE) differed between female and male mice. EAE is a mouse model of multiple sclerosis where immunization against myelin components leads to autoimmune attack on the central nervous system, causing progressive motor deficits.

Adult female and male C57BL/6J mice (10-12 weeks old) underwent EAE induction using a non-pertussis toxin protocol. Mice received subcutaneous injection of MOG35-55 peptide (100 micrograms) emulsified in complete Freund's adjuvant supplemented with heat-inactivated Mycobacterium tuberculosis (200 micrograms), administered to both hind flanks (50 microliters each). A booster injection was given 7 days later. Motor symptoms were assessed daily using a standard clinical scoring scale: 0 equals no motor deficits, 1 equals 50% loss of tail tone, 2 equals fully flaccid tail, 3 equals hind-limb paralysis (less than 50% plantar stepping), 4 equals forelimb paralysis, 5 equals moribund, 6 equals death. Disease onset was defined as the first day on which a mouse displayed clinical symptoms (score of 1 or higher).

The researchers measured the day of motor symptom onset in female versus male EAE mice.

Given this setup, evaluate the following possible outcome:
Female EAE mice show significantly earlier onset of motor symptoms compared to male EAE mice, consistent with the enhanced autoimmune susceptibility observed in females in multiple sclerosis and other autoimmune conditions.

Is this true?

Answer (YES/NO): YES